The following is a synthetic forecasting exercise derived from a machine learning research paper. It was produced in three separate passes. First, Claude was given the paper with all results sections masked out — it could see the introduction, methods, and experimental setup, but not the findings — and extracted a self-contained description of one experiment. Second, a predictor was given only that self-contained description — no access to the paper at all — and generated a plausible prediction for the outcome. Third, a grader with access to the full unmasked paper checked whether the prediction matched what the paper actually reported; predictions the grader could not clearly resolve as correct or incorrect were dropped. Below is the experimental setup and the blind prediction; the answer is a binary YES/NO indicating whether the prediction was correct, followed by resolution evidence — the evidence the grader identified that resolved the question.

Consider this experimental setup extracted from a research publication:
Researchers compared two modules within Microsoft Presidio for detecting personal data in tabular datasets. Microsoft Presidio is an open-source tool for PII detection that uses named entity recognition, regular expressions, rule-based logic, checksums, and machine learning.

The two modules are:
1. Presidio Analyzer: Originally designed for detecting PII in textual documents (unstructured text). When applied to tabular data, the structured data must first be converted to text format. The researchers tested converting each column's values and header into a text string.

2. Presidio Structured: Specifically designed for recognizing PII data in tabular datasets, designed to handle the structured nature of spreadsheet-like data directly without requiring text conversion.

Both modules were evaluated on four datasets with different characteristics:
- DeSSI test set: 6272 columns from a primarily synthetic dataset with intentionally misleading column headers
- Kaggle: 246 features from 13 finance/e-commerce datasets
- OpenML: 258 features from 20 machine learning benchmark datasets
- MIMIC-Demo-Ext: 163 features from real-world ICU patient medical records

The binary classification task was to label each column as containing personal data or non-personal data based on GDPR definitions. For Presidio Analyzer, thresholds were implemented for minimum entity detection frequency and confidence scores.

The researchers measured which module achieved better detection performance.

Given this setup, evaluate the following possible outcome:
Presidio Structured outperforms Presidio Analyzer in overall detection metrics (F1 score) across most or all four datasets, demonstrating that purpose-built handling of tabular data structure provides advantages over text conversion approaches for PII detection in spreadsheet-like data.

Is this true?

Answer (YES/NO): NO